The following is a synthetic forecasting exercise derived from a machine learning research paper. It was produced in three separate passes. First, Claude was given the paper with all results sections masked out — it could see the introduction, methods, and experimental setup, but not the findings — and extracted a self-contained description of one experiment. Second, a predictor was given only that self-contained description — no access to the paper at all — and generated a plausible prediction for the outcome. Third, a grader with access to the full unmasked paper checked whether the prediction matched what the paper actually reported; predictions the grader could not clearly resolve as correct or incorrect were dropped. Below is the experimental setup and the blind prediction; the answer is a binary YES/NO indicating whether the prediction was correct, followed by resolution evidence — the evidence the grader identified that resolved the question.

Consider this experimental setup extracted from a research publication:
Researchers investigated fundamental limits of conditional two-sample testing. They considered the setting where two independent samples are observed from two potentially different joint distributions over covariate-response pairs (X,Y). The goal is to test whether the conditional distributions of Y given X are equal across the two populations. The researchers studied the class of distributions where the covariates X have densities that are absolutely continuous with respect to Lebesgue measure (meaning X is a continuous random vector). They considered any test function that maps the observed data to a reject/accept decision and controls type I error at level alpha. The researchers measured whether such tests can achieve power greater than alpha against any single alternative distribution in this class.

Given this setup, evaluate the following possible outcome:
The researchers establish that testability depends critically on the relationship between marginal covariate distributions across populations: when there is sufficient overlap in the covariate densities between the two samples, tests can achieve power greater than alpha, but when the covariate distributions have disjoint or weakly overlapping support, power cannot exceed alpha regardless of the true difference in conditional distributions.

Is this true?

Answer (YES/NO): NO